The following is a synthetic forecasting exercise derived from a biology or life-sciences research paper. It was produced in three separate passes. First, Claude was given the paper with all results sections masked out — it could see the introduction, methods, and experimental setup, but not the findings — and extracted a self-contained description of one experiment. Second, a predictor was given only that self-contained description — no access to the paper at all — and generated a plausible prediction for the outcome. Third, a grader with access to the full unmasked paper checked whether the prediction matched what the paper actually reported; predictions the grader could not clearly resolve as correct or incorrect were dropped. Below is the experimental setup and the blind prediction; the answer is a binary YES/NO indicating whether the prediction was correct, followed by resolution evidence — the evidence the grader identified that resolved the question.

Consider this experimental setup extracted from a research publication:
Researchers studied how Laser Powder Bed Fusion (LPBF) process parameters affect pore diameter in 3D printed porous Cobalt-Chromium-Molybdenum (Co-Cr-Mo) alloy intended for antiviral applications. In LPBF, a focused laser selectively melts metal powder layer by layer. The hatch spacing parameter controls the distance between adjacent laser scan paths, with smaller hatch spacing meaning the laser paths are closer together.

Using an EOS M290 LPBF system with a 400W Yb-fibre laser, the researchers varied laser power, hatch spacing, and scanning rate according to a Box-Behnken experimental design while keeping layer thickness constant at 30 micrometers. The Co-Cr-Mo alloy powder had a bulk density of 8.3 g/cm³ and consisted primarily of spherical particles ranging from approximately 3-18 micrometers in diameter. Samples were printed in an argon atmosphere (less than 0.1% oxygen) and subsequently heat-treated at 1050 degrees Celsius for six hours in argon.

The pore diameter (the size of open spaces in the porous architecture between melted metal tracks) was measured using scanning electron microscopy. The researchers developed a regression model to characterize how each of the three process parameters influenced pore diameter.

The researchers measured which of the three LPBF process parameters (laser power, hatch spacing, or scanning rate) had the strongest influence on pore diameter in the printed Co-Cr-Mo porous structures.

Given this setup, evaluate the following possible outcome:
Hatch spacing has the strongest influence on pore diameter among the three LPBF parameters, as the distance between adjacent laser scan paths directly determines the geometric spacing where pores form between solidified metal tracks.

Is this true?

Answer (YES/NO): YES